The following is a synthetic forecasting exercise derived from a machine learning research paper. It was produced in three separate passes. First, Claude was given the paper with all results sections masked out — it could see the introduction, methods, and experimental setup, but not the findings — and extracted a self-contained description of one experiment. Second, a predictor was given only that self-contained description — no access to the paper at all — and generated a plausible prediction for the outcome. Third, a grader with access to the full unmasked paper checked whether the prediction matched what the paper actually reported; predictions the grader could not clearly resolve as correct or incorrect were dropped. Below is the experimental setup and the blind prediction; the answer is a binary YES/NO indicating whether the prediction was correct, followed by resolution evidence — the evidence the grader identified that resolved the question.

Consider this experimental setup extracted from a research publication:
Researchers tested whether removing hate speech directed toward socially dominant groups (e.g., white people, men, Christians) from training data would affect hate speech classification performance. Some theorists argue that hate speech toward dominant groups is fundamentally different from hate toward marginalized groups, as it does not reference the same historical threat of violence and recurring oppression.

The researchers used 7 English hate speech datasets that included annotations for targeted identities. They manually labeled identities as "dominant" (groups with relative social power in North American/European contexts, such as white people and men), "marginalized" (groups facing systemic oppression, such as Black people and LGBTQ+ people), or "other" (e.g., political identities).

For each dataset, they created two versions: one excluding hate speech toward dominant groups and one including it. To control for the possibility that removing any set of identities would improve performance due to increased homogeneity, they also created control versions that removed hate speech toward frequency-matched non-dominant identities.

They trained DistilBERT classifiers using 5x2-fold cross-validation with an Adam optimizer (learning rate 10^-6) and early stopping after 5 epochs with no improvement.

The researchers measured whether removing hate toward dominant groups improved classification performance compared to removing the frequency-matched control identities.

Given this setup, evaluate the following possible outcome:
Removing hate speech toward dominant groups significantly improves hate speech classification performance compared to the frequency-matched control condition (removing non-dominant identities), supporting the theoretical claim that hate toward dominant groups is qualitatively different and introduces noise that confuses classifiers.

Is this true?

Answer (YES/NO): NO